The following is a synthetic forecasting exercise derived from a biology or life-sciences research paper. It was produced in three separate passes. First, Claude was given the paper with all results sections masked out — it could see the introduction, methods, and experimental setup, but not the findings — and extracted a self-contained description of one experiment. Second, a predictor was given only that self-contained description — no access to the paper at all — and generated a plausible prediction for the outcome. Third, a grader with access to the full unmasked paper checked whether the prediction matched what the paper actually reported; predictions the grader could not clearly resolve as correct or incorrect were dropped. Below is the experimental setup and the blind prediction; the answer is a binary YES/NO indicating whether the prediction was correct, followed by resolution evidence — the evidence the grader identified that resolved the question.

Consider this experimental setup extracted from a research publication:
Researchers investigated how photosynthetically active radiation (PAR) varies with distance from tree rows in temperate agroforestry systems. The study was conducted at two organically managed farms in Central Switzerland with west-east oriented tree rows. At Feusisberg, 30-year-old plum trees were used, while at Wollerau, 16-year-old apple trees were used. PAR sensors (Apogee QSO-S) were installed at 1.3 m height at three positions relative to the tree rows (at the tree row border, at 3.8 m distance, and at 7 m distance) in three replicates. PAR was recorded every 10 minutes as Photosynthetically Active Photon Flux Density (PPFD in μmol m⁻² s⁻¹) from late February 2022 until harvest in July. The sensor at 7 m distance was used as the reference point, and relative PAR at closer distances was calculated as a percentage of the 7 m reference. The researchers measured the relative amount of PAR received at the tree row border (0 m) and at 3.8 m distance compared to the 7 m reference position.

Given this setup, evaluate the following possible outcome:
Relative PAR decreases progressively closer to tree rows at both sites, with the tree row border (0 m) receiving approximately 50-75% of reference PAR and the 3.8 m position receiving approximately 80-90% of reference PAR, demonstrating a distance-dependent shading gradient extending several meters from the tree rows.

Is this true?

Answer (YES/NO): NO